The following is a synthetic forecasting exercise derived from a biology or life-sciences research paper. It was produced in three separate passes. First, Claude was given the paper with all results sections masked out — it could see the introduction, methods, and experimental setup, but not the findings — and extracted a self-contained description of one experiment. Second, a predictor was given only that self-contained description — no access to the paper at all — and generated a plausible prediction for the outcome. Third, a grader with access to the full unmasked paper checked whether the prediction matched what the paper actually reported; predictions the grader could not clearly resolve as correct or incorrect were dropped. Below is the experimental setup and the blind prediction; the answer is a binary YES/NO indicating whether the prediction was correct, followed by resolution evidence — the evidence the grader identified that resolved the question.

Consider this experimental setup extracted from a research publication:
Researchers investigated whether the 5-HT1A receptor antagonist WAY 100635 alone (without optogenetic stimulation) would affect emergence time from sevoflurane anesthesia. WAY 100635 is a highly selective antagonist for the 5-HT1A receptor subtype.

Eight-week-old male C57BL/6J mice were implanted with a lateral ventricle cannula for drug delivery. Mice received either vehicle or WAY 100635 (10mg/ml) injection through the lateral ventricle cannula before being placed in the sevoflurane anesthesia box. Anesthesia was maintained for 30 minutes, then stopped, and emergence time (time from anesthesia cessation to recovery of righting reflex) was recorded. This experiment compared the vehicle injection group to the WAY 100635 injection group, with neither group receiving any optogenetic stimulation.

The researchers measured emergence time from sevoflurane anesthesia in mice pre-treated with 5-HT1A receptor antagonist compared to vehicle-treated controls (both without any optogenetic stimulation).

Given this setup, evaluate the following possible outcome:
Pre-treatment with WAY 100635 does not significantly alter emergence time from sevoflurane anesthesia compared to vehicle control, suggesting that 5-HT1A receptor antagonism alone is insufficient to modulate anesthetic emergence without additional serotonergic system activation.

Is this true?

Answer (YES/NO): NO